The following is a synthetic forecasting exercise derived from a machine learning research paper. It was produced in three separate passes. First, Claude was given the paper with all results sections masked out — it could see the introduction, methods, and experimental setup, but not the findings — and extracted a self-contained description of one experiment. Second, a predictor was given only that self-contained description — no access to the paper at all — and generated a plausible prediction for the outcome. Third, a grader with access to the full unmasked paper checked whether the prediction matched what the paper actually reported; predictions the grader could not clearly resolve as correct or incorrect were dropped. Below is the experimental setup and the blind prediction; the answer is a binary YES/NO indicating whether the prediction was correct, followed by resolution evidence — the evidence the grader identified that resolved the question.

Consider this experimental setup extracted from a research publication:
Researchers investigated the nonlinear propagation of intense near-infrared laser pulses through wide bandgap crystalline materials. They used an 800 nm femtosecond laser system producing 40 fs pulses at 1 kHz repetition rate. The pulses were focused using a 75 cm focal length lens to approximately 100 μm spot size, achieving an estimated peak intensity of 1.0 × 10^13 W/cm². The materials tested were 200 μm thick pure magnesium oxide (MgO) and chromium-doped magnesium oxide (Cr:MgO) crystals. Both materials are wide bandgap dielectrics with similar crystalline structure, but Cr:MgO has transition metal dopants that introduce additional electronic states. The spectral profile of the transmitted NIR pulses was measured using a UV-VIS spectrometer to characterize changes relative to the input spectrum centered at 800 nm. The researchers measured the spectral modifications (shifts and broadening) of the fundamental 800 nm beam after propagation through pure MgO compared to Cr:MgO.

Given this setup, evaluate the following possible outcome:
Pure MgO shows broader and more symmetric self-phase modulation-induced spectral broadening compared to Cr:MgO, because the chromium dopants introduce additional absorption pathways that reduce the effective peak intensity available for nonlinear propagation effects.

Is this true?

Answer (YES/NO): NO